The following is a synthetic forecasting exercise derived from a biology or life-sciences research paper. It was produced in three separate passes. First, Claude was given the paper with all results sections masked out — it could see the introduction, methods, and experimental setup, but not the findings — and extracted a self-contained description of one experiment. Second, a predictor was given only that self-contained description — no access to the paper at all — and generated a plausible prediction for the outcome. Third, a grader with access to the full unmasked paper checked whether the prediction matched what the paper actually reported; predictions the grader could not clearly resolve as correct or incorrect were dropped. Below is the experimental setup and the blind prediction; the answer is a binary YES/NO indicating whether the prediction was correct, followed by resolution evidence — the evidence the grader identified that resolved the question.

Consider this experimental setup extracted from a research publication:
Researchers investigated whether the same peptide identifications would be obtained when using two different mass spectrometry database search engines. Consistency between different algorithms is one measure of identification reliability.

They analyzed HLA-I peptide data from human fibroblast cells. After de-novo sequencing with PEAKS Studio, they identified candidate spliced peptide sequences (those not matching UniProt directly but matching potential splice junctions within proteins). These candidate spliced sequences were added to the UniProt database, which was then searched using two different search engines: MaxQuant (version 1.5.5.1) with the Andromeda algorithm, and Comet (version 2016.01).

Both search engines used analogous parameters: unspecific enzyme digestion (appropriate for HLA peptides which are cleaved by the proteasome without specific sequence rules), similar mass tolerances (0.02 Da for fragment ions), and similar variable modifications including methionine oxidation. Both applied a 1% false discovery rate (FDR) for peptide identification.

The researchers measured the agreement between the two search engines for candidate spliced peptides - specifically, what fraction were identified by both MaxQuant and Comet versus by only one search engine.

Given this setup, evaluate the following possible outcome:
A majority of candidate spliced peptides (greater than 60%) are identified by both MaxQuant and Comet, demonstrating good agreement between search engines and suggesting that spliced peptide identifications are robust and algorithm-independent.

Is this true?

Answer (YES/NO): NO